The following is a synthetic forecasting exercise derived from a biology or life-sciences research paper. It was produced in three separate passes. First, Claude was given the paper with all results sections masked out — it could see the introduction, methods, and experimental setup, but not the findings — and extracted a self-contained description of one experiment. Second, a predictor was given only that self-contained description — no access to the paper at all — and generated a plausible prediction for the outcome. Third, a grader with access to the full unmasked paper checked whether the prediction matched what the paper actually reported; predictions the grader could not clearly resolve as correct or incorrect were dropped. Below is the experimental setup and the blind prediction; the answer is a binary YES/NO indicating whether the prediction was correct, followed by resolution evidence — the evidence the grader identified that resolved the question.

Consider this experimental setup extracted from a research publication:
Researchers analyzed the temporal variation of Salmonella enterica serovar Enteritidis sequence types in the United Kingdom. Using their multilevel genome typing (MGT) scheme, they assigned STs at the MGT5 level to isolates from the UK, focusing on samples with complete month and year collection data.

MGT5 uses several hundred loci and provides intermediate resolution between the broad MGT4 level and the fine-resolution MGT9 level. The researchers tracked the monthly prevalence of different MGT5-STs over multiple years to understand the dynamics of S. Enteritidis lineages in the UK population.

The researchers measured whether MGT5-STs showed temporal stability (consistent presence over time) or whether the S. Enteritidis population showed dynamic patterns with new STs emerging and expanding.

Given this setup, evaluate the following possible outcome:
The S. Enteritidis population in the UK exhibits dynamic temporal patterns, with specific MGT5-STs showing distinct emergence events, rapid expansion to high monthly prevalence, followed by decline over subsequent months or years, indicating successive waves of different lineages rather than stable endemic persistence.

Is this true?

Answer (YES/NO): NO